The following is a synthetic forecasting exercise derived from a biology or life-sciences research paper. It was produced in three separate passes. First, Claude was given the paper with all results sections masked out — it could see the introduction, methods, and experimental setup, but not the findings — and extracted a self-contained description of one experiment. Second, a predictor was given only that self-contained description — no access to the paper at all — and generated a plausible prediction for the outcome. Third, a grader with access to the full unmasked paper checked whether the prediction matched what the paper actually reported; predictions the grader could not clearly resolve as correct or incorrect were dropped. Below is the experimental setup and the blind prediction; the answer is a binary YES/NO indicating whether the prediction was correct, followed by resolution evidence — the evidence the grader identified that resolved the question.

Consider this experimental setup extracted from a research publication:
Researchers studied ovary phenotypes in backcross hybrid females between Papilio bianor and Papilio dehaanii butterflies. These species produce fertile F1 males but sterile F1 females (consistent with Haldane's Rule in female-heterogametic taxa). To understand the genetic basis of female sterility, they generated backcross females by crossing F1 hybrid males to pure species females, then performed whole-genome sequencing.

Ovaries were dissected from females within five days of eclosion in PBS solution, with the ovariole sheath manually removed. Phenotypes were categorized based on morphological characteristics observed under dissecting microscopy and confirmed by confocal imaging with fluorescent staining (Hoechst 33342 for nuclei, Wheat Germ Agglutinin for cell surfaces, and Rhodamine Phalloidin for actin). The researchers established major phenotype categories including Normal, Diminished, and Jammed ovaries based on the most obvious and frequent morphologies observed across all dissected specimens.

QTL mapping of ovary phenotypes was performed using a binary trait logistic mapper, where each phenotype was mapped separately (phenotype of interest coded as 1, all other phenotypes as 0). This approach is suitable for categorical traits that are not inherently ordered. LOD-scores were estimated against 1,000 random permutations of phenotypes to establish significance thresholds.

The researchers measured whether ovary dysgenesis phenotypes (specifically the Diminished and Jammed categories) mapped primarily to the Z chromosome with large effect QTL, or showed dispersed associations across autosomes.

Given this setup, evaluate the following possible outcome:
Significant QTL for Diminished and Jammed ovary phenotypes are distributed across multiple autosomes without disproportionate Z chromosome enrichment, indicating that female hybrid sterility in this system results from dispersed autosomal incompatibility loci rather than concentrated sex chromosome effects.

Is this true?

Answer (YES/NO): NO